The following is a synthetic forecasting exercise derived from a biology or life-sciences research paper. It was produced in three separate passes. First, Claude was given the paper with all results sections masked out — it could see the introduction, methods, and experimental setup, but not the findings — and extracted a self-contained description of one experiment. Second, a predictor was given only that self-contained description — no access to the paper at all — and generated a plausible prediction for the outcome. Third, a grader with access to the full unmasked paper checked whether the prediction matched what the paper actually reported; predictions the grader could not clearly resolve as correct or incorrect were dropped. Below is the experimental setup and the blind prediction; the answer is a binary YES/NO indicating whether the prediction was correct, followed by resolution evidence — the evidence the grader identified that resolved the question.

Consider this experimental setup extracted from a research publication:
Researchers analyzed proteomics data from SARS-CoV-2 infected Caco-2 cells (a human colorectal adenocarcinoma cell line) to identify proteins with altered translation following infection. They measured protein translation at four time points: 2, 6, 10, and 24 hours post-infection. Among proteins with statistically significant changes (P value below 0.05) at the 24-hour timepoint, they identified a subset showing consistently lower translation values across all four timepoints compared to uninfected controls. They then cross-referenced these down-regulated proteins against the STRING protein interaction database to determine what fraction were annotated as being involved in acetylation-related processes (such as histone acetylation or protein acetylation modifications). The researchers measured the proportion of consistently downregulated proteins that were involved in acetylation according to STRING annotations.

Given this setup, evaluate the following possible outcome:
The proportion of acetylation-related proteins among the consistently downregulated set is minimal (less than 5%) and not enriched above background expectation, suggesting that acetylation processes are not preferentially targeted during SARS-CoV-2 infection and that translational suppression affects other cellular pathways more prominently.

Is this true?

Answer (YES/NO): NO